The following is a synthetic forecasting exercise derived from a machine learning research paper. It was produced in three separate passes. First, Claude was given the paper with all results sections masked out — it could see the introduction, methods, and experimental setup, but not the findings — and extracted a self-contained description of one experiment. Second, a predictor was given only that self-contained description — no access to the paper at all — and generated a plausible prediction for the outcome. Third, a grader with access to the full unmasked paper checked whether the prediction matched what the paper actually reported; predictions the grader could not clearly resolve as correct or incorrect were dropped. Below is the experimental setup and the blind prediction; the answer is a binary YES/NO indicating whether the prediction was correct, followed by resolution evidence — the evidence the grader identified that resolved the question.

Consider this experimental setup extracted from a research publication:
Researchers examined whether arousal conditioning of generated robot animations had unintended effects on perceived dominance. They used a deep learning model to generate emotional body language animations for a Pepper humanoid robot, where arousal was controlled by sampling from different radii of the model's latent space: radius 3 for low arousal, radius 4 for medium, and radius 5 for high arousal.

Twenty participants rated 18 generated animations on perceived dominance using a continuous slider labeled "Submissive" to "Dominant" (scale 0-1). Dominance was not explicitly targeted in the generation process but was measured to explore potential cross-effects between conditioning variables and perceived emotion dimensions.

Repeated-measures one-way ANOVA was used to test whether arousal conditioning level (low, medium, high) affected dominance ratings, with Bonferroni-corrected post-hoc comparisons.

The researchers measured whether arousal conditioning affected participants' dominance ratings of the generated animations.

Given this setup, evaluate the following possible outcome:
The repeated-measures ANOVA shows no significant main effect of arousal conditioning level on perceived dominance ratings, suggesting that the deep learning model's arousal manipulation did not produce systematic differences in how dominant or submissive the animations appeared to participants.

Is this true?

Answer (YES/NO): NO